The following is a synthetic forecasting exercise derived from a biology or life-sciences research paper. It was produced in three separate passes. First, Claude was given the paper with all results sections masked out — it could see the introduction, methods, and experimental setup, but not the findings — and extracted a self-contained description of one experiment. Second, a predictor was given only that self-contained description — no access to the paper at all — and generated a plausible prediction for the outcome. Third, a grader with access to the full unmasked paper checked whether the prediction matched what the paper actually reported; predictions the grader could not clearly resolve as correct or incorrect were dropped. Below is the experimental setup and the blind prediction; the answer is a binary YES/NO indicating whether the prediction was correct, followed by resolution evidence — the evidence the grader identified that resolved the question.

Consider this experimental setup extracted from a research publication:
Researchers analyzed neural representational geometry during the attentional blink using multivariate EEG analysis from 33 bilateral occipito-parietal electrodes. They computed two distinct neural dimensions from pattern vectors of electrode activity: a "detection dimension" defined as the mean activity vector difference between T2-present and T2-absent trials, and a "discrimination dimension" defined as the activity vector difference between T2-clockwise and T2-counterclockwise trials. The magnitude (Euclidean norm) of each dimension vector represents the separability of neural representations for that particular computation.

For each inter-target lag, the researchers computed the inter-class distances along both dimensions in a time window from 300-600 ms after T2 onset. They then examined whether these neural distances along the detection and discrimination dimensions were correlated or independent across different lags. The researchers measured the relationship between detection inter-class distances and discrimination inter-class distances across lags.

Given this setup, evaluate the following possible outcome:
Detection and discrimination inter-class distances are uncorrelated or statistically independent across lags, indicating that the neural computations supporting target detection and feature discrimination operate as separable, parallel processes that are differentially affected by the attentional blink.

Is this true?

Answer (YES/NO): YES